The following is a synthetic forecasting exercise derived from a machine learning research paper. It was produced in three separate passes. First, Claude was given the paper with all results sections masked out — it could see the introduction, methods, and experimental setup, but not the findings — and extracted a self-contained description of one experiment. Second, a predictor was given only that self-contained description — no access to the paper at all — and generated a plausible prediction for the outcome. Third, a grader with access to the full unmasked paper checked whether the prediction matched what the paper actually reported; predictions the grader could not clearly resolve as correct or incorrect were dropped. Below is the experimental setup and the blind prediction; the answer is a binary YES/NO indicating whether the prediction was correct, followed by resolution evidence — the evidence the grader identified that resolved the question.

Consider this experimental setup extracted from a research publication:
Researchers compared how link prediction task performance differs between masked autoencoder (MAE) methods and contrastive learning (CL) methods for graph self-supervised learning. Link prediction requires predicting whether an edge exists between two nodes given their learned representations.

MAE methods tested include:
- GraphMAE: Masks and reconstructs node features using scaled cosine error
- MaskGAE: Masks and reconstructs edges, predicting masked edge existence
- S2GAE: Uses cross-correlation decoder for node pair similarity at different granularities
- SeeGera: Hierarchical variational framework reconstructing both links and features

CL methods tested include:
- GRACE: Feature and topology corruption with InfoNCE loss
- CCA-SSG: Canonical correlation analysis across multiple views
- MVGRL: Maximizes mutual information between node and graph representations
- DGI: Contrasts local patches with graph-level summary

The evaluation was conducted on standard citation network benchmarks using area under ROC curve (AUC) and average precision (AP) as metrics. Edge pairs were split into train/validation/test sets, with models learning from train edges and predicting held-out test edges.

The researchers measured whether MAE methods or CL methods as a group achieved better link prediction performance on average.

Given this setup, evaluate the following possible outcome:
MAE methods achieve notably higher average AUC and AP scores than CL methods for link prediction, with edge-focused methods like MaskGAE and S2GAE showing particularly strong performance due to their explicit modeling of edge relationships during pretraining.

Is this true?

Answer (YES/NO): NO